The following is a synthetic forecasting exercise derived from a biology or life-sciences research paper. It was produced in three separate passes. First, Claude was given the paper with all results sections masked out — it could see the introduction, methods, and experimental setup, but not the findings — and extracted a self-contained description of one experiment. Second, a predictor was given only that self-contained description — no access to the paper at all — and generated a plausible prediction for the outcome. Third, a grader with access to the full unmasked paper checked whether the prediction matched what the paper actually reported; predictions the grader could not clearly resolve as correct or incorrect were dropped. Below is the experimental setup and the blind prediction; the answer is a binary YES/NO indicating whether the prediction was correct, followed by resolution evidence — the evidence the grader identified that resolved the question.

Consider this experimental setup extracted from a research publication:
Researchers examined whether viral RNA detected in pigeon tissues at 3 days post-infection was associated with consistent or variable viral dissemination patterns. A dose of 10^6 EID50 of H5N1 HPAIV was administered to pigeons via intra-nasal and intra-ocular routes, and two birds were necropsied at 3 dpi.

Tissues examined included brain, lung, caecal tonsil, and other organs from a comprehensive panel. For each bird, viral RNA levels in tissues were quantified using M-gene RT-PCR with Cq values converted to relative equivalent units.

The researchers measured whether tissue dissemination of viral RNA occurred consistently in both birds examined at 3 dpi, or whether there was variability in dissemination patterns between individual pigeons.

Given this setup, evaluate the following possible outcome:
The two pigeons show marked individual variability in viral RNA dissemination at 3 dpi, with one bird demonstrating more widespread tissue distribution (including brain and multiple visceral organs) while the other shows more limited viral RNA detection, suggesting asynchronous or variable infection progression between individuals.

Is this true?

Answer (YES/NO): YES